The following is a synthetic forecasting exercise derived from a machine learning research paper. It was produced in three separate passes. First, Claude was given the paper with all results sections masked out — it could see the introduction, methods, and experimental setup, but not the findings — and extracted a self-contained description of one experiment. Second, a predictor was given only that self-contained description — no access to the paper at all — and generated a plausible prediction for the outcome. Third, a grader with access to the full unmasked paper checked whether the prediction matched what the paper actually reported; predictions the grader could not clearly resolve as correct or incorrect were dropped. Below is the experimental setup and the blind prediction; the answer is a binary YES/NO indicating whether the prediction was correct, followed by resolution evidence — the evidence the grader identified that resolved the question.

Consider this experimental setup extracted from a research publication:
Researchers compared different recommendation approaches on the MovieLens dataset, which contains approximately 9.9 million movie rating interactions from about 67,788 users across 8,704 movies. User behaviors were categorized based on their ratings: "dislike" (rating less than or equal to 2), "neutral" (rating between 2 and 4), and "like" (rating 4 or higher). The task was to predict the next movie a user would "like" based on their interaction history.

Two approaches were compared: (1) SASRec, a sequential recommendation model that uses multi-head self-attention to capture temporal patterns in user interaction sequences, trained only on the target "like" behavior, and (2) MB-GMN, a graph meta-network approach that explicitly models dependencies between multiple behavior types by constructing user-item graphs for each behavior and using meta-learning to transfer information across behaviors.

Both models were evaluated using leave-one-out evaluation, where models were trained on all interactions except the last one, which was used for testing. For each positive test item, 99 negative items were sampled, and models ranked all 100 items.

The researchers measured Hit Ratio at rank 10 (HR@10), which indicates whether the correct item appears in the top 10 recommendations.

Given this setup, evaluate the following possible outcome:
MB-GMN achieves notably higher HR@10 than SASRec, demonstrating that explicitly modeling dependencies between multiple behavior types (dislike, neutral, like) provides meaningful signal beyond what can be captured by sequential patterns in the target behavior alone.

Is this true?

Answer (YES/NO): NO